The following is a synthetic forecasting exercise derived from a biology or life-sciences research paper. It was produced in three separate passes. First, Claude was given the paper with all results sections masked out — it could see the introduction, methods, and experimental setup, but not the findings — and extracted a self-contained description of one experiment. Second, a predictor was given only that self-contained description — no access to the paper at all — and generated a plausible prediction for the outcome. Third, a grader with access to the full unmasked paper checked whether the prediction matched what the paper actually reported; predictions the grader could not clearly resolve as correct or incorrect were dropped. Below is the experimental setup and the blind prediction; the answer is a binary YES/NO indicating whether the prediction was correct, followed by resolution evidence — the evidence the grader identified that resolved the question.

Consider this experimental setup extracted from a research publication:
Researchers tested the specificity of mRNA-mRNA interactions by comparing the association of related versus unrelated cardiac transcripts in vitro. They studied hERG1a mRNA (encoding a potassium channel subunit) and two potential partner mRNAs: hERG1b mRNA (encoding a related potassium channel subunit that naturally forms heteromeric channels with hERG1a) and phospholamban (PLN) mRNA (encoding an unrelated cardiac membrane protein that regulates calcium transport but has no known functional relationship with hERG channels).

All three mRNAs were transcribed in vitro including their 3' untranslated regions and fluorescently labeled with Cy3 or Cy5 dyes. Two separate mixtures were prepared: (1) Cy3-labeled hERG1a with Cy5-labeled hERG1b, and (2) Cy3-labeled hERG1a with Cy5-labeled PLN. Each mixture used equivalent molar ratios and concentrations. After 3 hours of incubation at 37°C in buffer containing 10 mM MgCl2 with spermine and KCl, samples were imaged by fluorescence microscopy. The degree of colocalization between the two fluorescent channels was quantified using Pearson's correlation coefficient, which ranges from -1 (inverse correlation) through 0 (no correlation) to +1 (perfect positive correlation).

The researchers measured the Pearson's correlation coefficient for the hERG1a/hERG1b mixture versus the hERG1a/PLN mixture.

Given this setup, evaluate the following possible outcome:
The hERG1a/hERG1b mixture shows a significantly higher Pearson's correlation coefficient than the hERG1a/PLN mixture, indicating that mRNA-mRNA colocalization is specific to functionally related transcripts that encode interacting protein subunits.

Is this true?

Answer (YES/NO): YES